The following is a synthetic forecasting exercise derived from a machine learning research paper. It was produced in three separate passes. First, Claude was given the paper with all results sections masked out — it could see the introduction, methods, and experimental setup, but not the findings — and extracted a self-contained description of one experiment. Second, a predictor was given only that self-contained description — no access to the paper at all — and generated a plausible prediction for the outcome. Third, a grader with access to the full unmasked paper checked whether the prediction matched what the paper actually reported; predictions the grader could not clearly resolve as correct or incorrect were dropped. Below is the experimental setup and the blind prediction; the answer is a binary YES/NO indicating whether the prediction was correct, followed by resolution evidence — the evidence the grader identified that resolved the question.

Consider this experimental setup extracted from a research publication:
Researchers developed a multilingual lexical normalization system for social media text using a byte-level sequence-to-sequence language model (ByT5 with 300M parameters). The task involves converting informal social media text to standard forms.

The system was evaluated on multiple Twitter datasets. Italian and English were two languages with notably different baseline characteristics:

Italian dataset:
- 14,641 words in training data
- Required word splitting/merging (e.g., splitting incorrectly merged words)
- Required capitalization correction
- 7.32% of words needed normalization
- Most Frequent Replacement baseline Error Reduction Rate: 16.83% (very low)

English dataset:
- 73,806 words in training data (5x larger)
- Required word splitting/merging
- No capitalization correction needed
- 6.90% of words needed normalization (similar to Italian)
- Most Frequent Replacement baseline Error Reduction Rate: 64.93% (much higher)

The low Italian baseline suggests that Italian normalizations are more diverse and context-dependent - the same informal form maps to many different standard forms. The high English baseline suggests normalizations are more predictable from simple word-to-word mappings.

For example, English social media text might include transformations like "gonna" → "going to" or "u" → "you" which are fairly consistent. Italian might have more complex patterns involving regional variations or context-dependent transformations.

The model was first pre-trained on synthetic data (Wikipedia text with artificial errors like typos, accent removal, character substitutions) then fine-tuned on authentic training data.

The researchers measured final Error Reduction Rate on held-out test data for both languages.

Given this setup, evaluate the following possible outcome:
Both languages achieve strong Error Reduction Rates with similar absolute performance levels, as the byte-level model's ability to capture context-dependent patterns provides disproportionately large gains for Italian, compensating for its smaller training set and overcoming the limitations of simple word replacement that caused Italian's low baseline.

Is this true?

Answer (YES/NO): NO